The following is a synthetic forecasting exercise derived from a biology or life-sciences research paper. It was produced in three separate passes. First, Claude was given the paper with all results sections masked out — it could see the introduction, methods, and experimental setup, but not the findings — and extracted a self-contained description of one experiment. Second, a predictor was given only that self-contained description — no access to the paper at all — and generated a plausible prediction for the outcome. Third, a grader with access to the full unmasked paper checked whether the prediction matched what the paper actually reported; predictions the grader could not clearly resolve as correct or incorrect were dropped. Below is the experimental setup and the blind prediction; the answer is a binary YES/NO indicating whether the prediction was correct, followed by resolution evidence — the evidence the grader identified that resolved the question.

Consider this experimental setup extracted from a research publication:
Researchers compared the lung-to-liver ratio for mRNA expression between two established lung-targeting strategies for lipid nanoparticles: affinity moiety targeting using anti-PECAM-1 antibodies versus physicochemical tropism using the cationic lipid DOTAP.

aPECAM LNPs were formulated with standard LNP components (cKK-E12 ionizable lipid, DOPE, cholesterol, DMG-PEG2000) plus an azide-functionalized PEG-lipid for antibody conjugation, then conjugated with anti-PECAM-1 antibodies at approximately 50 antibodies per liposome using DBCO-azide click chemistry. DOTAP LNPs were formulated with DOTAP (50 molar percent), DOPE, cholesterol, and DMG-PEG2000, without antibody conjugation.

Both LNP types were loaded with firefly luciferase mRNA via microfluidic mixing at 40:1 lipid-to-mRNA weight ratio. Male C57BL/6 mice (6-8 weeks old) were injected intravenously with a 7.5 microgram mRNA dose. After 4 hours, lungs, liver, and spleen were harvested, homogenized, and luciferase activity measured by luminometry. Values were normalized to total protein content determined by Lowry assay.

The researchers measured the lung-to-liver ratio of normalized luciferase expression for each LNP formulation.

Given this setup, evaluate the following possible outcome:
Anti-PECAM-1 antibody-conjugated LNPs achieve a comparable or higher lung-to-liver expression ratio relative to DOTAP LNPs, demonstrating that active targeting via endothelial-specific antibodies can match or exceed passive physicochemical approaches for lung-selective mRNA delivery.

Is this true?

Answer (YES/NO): NO